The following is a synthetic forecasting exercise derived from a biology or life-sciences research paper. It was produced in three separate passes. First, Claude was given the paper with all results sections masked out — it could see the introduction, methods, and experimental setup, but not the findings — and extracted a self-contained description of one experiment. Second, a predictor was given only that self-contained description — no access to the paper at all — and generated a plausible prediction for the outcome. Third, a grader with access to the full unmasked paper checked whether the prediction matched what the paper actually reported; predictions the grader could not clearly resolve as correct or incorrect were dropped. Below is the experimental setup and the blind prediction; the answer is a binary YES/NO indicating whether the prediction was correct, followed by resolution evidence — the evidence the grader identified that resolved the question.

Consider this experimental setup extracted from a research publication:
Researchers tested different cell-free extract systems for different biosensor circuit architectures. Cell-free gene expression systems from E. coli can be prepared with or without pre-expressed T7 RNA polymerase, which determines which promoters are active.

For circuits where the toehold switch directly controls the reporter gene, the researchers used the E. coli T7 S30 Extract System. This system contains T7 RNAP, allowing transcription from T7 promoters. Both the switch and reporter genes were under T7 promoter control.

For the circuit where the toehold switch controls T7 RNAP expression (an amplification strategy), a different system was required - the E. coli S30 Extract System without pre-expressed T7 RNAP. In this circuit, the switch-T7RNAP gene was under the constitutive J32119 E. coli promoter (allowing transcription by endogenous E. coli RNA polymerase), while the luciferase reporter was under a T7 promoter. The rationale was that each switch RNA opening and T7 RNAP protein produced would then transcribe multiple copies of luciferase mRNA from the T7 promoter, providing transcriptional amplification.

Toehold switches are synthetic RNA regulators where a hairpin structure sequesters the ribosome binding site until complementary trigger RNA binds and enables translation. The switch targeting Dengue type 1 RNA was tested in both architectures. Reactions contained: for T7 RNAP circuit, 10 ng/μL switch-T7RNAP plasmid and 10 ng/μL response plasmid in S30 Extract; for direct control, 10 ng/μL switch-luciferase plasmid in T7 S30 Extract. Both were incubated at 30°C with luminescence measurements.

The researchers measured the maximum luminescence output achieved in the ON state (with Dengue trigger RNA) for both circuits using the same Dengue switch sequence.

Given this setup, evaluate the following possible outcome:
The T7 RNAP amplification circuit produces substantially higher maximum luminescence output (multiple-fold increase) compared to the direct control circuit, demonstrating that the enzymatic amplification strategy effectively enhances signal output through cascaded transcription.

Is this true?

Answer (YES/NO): NO